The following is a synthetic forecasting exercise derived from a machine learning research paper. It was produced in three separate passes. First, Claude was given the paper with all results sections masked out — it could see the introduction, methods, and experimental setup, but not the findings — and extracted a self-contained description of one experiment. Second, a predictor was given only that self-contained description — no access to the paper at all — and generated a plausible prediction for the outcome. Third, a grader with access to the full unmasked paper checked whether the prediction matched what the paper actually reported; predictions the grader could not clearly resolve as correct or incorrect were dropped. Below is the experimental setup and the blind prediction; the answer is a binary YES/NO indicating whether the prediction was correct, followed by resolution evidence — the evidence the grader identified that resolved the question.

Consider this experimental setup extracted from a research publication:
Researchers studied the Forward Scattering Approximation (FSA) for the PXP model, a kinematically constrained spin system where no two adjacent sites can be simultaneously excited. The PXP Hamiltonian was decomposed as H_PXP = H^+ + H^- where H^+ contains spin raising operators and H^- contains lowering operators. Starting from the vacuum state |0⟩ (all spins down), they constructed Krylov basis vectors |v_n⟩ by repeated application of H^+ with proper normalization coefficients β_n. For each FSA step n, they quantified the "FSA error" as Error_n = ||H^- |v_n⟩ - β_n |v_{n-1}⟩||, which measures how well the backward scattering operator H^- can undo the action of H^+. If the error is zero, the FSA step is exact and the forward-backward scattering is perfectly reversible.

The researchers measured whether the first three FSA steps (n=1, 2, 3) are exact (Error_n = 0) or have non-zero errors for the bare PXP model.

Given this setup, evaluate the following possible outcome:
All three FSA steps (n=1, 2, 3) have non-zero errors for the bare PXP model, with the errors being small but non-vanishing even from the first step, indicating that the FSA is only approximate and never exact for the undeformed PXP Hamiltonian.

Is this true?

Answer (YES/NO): NO